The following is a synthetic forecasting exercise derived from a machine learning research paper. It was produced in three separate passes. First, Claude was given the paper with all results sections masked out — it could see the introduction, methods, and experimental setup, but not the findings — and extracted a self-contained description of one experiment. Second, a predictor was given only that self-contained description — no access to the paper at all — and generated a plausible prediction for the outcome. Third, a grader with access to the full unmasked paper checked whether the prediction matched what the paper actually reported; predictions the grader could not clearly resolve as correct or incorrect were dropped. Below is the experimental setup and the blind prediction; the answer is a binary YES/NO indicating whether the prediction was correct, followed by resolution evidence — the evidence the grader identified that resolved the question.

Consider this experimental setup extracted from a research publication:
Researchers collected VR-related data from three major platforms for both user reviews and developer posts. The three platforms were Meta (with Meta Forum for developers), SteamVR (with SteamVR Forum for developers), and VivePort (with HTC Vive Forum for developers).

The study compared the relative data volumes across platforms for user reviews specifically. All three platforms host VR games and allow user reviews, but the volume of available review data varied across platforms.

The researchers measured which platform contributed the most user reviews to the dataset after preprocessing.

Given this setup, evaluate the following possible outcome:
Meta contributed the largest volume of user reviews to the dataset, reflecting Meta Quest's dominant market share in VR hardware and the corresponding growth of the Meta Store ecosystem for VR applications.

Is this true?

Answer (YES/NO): NO